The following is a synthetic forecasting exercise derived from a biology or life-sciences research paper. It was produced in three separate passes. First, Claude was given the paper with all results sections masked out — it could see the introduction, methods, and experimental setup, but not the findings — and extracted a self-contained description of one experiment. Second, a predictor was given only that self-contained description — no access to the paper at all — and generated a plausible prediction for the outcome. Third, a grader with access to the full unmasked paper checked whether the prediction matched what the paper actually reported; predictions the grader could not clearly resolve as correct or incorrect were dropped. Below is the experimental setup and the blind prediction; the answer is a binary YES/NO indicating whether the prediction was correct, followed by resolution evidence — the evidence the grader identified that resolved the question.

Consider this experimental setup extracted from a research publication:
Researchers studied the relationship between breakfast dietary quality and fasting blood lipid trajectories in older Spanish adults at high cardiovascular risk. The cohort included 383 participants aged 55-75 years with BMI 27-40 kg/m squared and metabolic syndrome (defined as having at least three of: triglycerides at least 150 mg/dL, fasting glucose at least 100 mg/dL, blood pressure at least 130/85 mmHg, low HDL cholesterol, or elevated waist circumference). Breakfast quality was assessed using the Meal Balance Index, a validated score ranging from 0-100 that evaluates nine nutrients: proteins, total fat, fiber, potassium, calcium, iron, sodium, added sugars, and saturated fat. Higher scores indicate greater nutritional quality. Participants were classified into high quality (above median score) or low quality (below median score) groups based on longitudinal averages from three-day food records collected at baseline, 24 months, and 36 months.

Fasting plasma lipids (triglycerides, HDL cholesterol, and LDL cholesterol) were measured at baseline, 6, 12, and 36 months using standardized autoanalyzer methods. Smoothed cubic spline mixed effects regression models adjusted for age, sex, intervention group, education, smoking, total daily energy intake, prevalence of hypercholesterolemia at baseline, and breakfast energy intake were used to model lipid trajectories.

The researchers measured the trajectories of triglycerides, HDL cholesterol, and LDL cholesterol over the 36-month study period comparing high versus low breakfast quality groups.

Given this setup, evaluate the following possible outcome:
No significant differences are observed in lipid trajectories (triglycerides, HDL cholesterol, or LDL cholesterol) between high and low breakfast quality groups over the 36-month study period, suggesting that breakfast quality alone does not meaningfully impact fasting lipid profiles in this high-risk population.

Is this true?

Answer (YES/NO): NO